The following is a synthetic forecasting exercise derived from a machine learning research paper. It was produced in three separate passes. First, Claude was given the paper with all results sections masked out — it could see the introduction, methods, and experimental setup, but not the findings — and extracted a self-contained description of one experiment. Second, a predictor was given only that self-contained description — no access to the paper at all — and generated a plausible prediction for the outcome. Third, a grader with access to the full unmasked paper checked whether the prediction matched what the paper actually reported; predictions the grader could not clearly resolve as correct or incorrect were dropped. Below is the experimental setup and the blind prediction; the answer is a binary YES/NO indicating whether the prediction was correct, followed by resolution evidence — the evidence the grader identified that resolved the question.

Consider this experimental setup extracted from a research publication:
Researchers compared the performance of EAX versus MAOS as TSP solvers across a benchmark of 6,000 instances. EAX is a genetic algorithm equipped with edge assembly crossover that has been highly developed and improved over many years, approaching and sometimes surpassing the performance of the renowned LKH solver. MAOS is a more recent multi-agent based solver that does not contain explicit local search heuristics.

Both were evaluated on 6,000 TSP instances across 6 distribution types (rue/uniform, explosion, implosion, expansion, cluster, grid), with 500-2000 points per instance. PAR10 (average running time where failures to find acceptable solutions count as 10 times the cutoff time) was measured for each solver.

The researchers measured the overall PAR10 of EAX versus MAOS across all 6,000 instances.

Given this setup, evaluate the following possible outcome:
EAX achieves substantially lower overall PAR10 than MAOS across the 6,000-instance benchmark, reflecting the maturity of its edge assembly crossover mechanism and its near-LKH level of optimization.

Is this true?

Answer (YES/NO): NO